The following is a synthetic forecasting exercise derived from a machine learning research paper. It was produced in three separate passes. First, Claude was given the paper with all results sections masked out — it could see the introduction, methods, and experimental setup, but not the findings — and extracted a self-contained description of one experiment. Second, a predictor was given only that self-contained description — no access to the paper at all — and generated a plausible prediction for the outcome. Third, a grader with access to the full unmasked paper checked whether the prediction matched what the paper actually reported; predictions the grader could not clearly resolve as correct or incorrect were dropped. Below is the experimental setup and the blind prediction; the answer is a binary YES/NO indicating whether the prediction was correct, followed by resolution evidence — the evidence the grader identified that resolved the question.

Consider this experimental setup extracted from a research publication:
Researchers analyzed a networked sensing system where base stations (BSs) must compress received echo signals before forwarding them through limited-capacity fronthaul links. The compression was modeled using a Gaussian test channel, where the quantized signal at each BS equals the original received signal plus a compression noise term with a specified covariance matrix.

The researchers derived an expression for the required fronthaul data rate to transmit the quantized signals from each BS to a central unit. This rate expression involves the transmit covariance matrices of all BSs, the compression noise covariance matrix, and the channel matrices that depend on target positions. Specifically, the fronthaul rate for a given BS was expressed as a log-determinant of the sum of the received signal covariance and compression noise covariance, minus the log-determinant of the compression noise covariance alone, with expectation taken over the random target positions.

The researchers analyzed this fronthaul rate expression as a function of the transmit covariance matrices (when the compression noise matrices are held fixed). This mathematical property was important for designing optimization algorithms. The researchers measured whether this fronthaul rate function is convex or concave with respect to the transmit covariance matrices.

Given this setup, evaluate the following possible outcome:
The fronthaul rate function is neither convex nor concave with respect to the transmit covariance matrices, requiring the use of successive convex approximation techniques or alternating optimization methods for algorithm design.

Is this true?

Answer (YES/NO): NO